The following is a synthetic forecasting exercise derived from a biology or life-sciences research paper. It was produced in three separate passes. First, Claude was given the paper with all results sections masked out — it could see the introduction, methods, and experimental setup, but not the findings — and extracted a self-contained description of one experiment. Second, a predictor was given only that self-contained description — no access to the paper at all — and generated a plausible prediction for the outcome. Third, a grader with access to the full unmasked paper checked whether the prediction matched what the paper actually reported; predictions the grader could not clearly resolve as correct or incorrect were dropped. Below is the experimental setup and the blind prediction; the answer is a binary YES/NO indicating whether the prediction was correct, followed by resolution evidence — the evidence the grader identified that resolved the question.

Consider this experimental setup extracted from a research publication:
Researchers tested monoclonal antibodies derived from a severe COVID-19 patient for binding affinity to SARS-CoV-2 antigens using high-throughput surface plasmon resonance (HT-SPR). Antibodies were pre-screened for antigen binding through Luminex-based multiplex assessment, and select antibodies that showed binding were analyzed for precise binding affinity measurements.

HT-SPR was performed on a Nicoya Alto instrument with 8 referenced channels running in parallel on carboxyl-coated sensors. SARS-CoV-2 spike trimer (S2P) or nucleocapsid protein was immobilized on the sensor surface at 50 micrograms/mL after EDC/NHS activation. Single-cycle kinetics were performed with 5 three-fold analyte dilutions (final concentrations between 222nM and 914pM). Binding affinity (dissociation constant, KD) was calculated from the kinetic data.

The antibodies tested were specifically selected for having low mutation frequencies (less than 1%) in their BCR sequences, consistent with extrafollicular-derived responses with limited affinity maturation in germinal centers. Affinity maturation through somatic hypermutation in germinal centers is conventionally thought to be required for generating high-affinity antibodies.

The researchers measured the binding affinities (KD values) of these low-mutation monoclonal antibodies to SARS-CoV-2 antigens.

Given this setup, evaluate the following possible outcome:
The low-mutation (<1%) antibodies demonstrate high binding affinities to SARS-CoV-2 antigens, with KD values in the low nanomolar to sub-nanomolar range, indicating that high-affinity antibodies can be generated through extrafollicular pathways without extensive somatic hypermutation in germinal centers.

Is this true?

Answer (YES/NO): YES